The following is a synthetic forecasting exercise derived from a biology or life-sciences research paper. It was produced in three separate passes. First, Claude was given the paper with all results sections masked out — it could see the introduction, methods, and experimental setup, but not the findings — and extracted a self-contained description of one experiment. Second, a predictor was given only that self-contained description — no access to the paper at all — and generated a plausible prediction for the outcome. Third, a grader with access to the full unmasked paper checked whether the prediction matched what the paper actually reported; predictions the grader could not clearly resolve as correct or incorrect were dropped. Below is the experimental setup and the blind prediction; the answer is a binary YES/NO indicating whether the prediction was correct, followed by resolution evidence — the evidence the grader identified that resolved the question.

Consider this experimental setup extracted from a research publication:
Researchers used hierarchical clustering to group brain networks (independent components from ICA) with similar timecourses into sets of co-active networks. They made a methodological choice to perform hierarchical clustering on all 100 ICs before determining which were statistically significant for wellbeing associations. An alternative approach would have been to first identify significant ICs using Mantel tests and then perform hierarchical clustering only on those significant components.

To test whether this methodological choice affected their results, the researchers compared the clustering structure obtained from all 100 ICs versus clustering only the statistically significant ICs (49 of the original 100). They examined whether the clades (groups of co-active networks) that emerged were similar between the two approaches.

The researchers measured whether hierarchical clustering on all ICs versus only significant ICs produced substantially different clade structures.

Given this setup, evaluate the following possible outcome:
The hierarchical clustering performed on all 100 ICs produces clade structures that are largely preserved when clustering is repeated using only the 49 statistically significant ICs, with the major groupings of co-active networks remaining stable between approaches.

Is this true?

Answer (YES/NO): YES